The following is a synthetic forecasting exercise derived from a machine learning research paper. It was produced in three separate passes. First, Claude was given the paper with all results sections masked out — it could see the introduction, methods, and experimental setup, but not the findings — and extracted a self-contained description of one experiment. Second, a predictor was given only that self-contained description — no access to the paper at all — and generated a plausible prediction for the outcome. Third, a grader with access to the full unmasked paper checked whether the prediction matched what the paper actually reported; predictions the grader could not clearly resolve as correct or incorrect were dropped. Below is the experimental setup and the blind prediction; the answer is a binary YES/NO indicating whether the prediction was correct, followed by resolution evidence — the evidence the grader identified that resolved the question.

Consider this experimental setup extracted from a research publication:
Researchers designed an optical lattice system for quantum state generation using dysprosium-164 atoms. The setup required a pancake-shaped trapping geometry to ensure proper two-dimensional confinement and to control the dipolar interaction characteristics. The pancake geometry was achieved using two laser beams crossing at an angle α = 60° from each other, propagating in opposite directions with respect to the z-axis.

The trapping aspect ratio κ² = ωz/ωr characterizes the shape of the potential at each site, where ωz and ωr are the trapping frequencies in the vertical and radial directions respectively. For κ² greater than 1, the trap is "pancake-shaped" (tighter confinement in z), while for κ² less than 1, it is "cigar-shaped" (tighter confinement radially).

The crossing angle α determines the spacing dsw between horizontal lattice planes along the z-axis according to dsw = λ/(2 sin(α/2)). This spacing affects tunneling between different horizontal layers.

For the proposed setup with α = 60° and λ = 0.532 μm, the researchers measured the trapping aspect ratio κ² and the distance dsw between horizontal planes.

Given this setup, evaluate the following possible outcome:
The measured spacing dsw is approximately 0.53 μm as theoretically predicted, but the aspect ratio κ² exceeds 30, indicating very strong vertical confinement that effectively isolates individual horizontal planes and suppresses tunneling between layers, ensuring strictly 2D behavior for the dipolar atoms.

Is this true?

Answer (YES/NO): NO